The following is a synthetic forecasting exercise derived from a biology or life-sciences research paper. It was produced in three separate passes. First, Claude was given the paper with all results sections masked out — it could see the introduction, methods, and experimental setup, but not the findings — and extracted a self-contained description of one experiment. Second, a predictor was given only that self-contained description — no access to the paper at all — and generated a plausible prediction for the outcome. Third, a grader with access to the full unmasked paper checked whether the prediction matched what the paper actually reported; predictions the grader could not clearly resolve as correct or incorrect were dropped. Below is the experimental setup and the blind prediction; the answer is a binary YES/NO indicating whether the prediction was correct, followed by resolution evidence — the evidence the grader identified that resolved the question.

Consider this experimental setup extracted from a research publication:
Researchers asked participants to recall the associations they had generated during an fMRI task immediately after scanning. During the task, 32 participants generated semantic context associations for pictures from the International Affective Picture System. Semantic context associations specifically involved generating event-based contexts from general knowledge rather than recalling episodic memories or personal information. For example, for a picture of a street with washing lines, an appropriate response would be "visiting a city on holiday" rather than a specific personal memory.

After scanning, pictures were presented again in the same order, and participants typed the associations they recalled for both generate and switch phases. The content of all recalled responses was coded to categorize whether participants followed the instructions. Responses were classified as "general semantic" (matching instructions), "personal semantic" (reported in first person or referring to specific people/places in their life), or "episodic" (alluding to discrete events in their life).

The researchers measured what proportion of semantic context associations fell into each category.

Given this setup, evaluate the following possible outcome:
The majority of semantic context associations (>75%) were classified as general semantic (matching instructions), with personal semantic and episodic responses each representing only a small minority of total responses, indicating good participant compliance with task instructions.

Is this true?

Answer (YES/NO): NO